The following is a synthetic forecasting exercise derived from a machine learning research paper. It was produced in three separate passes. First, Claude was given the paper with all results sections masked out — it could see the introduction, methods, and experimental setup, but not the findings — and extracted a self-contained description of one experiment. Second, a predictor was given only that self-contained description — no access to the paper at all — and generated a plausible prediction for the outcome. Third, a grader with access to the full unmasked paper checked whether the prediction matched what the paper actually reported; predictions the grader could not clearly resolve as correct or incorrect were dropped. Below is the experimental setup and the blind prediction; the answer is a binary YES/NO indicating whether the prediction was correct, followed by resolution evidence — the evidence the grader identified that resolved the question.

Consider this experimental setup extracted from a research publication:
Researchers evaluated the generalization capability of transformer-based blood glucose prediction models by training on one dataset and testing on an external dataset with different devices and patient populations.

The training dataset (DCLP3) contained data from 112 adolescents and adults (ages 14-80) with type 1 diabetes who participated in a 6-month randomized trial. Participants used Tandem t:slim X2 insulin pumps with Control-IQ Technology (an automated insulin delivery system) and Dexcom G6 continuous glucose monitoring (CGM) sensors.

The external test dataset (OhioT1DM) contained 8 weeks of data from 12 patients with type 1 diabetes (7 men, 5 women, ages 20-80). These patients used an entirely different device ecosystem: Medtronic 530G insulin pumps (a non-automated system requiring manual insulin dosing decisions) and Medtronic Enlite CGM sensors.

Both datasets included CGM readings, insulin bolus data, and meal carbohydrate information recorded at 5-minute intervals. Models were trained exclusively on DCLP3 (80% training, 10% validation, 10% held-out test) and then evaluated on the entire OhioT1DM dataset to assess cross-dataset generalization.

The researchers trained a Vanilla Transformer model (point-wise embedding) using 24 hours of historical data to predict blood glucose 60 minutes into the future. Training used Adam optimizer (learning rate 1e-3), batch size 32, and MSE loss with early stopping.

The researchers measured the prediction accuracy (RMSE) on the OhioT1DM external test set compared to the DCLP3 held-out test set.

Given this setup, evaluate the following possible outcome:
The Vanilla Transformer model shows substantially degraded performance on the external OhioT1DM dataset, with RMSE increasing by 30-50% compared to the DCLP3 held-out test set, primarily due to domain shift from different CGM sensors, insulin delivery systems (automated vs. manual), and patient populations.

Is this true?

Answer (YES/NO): NO